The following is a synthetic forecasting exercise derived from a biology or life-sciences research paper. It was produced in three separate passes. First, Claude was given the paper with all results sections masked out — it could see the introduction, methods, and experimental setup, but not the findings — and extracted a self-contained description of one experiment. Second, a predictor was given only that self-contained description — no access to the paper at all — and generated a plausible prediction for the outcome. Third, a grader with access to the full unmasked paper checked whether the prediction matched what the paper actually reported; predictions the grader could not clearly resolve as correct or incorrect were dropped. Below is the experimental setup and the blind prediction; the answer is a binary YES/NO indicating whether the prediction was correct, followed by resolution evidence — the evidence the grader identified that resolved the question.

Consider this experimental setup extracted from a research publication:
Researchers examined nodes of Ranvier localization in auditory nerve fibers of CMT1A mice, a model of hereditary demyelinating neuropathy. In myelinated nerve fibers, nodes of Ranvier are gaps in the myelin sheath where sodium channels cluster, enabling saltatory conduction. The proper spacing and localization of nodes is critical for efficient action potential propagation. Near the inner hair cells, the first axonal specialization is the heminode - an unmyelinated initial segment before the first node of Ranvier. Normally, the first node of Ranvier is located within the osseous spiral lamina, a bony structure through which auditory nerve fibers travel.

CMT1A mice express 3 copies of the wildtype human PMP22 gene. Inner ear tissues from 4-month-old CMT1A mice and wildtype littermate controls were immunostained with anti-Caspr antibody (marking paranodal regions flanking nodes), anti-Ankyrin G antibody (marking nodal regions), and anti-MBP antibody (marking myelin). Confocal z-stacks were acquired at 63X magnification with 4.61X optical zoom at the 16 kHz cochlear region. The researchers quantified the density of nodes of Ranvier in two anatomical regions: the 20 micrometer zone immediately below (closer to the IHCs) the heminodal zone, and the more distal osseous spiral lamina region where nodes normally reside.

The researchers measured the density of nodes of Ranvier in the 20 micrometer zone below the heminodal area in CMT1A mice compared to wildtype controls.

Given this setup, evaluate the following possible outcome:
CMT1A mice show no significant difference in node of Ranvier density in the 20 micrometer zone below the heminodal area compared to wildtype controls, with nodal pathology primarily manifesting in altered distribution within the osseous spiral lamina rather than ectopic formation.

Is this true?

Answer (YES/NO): NO